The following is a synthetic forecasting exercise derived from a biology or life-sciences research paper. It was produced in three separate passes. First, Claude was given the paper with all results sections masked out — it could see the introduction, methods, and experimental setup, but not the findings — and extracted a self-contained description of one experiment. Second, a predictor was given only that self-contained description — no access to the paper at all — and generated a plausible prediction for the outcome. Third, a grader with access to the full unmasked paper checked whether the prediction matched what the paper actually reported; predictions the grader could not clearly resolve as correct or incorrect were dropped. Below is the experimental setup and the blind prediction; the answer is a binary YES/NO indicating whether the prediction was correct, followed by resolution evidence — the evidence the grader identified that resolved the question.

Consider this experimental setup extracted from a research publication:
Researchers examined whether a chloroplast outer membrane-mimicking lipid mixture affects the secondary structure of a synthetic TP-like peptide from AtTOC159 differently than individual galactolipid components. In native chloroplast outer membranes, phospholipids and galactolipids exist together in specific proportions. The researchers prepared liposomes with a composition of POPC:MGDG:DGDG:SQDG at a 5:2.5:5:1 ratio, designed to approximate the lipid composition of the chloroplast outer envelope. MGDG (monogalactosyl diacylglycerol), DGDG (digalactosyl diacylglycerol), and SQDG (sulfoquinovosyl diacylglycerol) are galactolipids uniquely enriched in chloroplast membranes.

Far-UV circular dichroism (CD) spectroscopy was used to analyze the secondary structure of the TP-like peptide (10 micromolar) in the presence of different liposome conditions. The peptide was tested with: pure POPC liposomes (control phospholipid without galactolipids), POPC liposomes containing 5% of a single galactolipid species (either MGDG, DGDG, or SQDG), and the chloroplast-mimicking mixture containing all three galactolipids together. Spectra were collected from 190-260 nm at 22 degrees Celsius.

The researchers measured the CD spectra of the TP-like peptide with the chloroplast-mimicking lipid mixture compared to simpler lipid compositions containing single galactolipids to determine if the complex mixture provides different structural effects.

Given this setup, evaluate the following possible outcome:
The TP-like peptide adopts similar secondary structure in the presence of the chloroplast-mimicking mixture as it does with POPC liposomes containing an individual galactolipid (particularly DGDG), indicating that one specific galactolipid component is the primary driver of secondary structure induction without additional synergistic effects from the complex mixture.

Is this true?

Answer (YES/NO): NO